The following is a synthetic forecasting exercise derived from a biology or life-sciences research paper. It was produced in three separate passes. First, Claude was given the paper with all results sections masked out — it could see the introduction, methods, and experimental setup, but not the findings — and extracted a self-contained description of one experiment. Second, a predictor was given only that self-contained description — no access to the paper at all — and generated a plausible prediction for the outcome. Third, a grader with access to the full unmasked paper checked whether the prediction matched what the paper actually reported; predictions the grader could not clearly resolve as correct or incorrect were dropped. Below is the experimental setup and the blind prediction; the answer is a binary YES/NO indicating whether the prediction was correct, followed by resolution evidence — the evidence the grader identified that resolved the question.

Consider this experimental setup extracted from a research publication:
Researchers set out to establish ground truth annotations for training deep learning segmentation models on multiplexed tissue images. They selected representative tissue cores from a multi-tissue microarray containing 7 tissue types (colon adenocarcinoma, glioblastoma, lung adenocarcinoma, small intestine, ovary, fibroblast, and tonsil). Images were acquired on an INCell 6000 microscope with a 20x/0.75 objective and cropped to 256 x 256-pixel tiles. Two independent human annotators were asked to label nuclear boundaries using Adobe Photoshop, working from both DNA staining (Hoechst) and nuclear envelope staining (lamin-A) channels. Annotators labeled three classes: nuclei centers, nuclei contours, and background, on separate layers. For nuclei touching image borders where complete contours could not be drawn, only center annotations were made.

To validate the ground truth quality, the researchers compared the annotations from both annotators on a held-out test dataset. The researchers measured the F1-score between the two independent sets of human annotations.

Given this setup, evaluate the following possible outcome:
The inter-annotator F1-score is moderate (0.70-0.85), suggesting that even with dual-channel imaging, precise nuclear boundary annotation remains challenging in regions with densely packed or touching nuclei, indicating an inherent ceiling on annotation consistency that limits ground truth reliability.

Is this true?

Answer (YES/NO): YES